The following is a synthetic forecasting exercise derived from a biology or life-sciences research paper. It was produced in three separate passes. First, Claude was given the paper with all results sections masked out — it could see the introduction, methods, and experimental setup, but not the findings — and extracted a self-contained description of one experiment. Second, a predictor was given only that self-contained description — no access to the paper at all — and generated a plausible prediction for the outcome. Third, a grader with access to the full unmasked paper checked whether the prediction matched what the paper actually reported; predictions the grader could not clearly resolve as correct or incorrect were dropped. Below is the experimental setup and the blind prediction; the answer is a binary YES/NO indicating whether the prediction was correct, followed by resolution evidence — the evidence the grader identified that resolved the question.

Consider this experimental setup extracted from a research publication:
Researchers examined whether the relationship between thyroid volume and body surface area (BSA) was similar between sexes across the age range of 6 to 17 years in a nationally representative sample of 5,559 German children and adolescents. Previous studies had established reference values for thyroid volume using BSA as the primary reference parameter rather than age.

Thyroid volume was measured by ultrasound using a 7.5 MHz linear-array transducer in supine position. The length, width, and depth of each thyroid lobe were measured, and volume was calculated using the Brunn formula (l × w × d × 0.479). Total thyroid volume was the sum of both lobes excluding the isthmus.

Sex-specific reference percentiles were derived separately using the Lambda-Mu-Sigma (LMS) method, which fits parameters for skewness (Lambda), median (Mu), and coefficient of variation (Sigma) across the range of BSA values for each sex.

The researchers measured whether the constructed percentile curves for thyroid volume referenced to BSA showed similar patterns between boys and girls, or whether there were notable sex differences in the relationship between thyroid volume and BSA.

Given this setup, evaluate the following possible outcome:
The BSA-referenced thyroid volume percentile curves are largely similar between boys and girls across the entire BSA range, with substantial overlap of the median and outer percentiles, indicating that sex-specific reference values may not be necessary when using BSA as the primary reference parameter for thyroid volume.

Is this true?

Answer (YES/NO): NO